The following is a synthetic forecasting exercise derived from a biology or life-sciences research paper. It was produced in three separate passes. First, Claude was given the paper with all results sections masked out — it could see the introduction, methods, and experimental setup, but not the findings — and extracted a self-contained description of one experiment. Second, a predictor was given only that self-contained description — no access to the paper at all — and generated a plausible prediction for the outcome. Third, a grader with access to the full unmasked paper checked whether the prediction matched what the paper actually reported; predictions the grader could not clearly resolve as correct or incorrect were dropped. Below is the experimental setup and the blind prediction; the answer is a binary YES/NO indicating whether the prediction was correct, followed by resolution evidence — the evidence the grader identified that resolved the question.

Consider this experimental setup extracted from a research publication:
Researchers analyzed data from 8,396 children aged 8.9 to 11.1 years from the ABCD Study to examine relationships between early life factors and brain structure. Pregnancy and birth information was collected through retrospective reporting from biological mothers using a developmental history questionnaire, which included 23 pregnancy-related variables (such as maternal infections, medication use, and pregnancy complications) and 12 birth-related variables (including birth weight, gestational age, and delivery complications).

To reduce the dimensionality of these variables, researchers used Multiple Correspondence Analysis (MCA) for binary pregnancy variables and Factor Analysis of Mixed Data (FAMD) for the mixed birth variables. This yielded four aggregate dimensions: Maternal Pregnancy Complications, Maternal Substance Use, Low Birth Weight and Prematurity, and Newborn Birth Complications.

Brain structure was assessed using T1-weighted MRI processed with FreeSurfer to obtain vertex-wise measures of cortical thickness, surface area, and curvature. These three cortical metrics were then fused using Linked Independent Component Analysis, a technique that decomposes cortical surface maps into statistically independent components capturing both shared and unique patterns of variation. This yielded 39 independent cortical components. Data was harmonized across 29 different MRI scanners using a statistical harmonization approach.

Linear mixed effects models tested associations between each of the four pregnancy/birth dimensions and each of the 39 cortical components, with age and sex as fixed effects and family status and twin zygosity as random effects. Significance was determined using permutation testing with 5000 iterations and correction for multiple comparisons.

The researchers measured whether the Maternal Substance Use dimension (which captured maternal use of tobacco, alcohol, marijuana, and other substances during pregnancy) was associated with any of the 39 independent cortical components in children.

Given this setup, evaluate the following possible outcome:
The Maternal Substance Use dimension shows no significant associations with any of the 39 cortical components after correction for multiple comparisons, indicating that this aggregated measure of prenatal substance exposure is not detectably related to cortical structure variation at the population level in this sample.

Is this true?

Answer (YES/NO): YES